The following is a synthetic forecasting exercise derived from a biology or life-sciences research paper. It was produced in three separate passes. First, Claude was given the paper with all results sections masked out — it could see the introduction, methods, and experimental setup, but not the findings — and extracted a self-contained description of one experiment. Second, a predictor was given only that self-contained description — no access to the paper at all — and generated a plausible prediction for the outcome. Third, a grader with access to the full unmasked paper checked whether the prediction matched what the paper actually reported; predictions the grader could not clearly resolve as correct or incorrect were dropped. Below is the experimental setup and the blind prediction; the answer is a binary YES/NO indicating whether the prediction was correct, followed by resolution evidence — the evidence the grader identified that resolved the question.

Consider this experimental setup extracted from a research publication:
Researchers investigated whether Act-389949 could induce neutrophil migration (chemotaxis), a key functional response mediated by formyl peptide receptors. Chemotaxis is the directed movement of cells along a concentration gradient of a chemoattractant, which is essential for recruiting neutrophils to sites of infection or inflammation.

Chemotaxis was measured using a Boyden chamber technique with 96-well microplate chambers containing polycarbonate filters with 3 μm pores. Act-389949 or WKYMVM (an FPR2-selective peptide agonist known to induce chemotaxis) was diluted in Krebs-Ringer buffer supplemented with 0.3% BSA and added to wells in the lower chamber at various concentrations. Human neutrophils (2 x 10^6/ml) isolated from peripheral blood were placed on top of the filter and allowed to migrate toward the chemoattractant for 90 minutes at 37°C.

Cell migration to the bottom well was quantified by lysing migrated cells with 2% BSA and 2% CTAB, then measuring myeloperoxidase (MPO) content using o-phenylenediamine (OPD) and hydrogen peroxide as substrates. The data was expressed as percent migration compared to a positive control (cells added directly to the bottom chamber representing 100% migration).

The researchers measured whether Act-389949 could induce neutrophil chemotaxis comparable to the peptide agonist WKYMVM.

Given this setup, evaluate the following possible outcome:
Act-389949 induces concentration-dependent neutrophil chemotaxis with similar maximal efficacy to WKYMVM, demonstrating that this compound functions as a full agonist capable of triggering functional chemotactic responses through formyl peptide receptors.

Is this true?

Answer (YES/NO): YES